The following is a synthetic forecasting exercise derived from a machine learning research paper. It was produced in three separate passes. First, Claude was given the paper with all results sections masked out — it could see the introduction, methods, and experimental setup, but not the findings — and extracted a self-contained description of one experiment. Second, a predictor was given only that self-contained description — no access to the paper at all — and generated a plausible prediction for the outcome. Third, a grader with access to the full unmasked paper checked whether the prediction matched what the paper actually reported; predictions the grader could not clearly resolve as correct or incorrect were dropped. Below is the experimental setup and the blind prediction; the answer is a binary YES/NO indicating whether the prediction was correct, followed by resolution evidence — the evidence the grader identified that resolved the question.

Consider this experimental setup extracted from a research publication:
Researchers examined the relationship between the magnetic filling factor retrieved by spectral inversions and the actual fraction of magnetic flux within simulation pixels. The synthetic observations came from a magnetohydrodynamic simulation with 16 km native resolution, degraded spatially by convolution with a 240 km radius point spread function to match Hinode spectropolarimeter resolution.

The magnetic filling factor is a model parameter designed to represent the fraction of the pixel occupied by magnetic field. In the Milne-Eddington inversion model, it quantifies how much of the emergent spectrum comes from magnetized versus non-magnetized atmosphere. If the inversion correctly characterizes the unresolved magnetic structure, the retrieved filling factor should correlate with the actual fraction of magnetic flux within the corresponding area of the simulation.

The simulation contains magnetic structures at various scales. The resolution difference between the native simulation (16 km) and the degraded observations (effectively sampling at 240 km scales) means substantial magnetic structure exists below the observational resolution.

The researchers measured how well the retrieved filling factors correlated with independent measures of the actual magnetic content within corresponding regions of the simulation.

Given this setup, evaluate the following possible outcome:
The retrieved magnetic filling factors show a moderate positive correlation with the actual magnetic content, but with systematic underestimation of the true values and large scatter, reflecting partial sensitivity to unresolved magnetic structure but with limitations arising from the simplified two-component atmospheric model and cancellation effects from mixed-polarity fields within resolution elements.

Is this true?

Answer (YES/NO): NO